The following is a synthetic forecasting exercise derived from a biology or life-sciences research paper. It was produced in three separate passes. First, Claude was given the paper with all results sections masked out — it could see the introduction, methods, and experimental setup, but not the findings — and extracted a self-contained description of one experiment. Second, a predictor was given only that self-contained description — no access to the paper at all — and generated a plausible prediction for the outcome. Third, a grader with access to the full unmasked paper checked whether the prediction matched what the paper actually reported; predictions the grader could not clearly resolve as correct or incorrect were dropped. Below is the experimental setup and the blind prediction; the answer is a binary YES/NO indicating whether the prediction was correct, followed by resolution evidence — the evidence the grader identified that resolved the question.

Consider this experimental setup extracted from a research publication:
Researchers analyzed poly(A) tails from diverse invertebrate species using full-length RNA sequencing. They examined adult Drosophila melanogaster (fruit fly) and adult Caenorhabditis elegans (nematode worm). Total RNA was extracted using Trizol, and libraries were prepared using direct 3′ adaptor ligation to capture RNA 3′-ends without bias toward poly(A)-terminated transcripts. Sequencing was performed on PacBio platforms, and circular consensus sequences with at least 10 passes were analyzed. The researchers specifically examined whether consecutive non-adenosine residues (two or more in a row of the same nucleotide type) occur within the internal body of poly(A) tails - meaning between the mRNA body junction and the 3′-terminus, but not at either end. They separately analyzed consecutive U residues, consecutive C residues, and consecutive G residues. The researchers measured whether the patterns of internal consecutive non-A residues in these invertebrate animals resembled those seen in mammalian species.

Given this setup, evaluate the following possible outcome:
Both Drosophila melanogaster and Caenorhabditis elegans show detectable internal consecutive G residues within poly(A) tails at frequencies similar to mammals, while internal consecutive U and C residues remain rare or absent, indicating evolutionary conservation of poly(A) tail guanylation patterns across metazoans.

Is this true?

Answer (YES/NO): NO